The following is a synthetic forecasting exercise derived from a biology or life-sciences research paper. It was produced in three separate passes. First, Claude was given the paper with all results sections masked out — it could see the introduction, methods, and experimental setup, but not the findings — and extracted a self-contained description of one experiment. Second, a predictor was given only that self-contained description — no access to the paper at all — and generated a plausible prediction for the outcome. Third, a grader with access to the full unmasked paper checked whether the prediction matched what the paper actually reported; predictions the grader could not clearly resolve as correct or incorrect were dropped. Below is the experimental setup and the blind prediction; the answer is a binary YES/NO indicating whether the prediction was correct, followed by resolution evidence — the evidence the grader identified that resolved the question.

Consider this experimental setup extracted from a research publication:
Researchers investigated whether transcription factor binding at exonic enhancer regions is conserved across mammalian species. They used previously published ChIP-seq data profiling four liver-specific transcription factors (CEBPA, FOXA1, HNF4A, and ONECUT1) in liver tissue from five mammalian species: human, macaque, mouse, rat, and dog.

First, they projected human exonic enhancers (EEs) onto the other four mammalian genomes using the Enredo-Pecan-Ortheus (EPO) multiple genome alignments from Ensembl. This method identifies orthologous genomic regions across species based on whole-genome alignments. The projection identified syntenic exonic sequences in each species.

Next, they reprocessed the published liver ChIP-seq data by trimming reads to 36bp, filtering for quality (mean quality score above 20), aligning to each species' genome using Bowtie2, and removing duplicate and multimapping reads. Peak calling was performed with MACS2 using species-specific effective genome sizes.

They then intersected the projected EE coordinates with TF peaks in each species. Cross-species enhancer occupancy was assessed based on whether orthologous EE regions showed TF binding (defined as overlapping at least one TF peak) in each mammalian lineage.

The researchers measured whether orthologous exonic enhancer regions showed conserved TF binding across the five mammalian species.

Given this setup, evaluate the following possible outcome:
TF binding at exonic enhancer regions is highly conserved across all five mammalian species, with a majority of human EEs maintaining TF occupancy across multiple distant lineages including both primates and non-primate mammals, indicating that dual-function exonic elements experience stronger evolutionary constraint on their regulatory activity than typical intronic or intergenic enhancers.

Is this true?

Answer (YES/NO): NO